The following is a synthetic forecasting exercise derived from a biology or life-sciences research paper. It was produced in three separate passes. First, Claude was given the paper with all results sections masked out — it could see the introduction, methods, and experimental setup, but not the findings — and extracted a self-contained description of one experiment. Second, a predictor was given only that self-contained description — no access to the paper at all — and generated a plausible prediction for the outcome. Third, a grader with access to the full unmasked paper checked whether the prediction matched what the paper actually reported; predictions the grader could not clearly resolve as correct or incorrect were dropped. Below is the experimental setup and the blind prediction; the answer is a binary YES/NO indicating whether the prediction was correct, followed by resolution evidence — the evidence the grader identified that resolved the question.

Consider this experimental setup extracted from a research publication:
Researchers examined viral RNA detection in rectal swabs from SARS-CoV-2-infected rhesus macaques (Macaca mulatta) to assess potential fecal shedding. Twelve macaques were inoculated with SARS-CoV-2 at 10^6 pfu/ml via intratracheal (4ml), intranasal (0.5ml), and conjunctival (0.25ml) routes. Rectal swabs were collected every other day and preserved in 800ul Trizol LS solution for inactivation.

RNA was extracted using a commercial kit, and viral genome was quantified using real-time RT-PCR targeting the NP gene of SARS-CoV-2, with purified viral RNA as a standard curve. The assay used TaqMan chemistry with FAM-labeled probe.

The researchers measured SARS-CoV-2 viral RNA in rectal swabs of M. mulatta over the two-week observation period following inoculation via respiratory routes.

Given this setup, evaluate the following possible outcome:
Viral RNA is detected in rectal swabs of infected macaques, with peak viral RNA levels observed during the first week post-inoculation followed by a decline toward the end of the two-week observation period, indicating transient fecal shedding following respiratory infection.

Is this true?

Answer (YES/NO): NO